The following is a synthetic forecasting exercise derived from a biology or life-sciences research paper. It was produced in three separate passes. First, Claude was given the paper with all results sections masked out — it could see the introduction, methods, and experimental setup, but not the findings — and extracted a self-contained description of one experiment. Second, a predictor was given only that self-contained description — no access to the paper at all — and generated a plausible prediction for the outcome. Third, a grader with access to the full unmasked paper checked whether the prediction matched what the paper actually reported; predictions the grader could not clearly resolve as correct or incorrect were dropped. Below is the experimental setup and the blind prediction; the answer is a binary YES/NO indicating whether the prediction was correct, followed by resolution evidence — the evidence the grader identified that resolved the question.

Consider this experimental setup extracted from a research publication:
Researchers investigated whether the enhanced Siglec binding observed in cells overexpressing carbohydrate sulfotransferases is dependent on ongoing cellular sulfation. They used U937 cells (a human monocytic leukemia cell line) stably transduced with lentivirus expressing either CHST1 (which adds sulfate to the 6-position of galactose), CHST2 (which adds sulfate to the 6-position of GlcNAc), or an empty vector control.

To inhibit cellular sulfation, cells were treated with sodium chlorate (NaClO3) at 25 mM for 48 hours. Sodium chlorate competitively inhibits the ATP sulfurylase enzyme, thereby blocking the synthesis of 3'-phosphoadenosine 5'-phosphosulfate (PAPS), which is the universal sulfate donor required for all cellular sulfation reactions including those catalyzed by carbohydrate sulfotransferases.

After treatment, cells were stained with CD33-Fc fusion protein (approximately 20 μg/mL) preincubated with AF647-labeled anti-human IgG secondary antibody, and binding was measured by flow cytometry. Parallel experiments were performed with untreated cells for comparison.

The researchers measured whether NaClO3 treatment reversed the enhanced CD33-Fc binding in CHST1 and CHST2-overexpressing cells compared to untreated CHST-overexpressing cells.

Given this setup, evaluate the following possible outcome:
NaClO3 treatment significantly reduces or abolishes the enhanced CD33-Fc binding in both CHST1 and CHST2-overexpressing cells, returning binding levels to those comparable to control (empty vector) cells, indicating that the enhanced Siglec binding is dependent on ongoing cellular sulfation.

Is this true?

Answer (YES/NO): NO